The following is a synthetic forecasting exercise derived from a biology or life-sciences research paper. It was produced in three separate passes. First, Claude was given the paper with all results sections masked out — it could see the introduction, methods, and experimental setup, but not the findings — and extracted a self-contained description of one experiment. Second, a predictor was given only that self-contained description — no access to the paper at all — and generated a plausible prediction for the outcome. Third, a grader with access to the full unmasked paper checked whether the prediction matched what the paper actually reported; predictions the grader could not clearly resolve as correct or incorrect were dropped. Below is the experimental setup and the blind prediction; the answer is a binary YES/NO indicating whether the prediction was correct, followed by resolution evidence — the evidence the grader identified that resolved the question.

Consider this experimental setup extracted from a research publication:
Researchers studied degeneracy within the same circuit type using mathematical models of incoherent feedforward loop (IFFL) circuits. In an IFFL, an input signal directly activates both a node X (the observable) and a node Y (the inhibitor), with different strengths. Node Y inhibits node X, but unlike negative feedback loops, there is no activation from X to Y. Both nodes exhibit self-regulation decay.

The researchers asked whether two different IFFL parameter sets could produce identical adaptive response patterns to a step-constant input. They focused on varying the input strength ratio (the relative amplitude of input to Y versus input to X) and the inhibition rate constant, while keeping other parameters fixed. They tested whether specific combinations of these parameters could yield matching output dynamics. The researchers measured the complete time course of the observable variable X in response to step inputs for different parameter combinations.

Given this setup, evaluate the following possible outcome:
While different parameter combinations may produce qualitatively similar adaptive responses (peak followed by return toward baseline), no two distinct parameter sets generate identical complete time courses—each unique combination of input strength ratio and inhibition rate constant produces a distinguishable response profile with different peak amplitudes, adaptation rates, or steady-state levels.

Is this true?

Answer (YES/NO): NO